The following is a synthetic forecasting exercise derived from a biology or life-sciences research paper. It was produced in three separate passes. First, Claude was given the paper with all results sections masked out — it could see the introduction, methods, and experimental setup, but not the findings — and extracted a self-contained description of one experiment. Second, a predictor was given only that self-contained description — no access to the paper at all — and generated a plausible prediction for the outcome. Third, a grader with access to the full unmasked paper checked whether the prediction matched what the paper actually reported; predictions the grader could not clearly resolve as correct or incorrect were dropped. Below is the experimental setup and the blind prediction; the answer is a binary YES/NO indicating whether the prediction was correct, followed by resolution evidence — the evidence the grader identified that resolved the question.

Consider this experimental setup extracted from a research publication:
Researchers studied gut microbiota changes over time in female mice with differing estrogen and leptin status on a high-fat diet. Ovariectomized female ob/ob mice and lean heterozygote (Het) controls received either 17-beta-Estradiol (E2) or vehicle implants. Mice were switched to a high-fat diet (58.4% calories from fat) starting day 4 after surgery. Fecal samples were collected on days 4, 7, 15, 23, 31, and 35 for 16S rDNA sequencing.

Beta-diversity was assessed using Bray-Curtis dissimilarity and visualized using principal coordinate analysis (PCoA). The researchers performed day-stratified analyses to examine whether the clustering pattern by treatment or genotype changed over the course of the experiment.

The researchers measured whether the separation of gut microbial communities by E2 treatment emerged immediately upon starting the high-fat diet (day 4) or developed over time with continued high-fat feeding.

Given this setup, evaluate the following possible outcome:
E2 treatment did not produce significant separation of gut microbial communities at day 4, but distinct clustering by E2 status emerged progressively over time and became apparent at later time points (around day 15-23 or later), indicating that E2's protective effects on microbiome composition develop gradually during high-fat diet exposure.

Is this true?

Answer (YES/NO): YES